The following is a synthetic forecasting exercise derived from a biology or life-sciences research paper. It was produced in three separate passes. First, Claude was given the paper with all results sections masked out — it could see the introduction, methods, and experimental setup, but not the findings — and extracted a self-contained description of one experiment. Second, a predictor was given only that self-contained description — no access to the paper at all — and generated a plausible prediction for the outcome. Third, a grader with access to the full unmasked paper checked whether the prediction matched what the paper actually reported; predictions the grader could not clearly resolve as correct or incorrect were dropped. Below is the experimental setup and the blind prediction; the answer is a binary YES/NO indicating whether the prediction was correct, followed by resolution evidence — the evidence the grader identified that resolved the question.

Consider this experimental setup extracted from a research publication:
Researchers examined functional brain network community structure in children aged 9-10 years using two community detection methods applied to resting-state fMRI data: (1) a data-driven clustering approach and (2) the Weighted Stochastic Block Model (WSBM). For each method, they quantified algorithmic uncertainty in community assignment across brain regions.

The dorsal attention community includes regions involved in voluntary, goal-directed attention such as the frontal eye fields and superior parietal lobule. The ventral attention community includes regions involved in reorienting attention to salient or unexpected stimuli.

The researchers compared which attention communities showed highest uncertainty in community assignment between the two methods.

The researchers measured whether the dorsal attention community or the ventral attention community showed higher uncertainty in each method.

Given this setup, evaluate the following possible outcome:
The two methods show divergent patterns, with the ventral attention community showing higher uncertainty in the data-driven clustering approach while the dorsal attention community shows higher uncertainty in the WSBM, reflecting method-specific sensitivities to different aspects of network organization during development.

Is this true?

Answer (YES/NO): NO